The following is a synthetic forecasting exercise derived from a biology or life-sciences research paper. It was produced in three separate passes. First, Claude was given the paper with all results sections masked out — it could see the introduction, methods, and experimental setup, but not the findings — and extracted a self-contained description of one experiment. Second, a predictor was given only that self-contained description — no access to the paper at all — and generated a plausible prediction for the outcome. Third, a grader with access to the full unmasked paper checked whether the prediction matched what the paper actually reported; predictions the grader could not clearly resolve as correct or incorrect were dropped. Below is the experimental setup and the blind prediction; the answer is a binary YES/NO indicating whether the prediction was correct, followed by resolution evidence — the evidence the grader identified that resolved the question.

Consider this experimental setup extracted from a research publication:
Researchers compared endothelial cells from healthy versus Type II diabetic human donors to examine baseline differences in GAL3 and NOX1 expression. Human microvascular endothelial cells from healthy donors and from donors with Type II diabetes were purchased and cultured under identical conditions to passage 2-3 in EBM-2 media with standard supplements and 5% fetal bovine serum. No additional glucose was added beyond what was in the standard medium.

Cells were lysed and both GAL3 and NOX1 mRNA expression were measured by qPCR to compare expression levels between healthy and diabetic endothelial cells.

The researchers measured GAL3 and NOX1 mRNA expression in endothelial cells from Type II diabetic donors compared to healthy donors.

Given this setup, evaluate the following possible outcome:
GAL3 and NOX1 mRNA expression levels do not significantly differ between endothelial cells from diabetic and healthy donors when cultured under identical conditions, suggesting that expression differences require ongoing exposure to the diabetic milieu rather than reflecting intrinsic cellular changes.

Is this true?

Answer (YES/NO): NO